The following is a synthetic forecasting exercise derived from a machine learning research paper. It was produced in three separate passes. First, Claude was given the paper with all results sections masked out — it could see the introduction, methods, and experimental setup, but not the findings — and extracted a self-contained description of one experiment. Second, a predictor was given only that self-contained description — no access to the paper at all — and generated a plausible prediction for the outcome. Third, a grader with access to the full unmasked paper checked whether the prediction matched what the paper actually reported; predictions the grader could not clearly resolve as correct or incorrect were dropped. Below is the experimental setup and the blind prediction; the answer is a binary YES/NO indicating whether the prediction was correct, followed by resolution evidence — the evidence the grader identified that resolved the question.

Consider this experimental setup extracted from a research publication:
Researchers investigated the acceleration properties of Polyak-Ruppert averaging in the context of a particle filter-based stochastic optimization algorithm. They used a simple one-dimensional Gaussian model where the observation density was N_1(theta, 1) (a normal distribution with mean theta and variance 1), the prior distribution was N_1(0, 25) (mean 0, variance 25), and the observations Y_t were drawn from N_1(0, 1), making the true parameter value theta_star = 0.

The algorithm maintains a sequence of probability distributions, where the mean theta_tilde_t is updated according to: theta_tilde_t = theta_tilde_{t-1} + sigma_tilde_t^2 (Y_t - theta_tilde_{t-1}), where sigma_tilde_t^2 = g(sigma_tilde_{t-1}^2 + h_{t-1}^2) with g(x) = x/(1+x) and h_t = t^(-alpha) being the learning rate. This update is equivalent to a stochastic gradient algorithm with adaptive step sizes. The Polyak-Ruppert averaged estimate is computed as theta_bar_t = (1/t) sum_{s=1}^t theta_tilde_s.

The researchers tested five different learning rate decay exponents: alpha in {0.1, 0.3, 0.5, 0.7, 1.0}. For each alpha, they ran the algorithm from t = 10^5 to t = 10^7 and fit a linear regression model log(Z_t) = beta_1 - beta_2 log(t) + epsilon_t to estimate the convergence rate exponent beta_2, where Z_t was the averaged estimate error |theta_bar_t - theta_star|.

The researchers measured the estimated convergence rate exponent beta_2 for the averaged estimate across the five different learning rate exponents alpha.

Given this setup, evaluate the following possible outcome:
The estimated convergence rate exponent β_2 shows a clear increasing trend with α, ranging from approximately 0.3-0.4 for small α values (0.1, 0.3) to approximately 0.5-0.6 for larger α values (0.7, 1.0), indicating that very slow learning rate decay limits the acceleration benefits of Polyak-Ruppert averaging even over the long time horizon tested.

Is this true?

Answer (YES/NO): NO